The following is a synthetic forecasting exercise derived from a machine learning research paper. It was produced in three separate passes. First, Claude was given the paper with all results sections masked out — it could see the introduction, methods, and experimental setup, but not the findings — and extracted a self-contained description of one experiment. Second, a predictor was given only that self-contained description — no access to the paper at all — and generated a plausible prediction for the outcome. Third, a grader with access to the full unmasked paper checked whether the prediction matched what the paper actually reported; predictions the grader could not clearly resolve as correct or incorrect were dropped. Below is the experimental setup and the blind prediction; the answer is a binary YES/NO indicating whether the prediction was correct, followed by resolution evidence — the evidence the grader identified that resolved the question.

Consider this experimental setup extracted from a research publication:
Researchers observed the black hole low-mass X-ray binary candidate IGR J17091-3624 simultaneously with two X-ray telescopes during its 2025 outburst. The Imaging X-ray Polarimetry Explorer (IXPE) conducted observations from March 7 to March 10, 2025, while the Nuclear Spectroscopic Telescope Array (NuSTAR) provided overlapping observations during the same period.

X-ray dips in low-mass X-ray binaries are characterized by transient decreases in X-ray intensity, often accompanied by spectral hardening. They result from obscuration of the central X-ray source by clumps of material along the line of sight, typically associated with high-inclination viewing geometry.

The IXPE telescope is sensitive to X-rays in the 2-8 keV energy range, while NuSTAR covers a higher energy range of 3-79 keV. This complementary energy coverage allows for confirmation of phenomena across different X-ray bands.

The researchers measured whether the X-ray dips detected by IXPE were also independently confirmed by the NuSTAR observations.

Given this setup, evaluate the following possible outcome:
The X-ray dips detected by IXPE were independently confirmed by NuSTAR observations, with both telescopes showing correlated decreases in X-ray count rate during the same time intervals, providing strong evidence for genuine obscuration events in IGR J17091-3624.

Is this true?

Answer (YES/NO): YES